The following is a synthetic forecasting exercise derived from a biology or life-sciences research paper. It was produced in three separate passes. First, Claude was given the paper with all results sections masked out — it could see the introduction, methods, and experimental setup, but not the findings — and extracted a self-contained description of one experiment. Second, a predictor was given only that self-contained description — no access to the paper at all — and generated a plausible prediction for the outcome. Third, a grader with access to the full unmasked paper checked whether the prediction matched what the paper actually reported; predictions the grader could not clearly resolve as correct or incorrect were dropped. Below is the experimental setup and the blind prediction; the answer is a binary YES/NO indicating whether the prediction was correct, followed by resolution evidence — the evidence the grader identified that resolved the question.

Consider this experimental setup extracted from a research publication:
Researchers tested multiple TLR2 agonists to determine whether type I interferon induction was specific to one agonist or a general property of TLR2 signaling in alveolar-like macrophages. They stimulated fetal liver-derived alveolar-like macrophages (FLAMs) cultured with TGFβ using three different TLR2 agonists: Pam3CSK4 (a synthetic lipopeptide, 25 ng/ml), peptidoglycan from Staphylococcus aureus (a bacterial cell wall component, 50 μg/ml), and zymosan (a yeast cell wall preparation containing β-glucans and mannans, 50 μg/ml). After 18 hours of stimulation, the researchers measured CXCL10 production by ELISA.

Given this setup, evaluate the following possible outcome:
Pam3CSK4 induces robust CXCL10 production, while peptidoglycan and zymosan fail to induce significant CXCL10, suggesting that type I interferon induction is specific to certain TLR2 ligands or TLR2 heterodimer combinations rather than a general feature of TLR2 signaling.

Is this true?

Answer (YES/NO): NO